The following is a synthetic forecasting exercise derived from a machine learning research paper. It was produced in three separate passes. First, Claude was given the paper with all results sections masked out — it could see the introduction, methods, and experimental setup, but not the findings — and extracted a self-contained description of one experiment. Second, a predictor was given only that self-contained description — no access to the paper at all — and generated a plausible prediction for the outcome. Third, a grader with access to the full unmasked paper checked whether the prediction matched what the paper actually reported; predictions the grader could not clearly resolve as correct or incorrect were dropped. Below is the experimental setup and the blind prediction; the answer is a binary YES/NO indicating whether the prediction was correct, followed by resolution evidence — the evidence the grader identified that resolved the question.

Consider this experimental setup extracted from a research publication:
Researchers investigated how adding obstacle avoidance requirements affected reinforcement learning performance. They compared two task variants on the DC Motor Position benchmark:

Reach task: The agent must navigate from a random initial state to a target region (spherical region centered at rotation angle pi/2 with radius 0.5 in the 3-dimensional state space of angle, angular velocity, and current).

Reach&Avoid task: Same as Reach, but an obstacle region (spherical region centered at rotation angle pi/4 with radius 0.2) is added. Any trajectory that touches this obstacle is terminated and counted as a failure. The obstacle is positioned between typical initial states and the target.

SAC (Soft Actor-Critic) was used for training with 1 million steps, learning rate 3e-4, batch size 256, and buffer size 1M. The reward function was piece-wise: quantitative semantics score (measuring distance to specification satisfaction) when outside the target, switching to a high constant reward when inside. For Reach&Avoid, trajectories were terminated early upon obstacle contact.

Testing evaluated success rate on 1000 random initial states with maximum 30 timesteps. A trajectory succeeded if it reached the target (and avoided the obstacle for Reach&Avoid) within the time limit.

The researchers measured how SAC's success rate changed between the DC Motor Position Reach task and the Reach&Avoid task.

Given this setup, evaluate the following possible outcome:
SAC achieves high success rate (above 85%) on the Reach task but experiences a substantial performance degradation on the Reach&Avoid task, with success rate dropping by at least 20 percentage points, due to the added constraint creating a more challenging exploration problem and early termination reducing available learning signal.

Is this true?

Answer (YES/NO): NO